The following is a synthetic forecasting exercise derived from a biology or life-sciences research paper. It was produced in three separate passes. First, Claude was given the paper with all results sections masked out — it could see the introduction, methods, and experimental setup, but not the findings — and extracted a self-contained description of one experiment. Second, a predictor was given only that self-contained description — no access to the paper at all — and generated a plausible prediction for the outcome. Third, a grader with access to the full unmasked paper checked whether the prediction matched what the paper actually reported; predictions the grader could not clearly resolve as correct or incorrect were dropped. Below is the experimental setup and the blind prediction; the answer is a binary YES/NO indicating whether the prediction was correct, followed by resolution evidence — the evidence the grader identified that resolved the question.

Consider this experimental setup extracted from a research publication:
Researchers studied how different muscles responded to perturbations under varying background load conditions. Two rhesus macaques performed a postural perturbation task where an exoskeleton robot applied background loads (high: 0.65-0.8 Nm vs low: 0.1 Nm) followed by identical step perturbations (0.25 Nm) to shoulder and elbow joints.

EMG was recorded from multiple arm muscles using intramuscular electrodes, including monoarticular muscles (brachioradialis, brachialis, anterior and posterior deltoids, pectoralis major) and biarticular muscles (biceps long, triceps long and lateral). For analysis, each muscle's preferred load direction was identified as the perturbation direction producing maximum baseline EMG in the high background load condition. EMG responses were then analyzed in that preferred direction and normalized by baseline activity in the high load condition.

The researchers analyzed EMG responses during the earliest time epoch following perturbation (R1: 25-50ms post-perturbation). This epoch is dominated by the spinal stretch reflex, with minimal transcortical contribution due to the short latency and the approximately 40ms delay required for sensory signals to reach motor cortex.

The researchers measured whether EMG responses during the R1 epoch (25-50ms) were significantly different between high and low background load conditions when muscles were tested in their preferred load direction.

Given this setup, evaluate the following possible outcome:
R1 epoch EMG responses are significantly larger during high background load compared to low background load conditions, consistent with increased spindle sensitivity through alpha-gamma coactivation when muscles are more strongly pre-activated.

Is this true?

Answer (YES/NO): YES